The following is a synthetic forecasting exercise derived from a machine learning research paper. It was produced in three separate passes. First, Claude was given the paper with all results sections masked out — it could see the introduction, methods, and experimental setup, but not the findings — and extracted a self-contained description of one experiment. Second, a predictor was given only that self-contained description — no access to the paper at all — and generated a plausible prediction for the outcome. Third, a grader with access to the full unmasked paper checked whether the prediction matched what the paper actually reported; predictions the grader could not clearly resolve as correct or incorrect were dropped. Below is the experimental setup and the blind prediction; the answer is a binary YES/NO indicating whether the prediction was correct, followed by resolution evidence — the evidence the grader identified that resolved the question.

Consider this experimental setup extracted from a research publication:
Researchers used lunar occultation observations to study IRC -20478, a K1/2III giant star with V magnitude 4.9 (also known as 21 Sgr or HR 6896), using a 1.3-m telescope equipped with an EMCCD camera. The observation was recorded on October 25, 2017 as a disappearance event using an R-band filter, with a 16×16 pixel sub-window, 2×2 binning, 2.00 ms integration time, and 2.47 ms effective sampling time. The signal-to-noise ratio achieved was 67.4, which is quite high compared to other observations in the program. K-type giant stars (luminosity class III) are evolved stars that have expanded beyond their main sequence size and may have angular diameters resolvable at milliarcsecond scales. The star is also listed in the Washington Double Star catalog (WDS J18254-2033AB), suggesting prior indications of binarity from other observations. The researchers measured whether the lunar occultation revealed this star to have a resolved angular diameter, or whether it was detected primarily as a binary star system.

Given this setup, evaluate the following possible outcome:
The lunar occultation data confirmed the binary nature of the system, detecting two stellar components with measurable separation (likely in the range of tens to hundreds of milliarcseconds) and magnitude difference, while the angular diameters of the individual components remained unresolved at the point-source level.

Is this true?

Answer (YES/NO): NO